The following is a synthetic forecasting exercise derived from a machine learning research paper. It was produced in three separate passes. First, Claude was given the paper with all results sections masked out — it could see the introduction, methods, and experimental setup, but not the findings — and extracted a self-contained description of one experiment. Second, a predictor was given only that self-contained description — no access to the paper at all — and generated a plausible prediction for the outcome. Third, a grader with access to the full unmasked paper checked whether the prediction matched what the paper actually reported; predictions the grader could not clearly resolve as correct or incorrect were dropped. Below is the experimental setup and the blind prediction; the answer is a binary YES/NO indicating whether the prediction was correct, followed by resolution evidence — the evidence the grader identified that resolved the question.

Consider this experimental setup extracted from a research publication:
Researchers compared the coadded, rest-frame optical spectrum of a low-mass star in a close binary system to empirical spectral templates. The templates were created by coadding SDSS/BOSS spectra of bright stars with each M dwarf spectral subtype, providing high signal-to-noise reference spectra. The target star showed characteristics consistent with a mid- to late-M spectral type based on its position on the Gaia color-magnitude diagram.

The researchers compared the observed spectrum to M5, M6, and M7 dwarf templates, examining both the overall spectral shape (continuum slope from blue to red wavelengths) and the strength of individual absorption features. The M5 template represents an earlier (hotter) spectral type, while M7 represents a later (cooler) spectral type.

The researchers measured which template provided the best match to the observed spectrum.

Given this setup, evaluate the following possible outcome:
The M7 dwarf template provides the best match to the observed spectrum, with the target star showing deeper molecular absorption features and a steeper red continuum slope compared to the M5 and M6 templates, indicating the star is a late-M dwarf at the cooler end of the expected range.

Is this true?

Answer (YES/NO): NO